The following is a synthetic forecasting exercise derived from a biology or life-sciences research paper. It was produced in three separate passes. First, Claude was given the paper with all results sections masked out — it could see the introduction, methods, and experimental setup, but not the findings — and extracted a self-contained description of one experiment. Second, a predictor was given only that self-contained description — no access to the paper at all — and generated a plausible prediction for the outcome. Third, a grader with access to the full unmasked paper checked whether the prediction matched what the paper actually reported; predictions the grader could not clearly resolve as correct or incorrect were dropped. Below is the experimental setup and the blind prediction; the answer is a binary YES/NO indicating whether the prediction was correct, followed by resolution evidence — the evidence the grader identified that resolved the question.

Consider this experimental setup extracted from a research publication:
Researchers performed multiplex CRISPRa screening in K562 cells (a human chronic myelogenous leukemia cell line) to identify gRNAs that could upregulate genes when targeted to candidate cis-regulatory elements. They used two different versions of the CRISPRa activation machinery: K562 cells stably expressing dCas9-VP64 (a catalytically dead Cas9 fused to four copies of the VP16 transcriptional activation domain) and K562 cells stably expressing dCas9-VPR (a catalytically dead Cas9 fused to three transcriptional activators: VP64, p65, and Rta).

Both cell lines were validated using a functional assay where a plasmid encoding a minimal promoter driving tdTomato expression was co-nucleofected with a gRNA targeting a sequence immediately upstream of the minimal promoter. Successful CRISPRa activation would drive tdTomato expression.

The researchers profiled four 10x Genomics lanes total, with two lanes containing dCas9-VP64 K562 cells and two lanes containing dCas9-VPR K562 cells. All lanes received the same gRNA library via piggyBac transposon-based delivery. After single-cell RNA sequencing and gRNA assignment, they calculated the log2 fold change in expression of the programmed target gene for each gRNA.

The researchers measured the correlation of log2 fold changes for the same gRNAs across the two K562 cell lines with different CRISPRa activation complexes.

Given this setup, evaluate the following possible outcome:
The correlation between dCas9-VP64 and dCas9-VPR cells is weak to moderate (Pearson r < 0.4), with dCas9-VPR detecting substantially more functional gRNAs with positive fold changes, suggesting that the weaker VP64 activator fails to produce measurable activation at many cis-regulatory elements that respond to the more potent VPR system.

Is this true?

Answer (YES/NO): NO